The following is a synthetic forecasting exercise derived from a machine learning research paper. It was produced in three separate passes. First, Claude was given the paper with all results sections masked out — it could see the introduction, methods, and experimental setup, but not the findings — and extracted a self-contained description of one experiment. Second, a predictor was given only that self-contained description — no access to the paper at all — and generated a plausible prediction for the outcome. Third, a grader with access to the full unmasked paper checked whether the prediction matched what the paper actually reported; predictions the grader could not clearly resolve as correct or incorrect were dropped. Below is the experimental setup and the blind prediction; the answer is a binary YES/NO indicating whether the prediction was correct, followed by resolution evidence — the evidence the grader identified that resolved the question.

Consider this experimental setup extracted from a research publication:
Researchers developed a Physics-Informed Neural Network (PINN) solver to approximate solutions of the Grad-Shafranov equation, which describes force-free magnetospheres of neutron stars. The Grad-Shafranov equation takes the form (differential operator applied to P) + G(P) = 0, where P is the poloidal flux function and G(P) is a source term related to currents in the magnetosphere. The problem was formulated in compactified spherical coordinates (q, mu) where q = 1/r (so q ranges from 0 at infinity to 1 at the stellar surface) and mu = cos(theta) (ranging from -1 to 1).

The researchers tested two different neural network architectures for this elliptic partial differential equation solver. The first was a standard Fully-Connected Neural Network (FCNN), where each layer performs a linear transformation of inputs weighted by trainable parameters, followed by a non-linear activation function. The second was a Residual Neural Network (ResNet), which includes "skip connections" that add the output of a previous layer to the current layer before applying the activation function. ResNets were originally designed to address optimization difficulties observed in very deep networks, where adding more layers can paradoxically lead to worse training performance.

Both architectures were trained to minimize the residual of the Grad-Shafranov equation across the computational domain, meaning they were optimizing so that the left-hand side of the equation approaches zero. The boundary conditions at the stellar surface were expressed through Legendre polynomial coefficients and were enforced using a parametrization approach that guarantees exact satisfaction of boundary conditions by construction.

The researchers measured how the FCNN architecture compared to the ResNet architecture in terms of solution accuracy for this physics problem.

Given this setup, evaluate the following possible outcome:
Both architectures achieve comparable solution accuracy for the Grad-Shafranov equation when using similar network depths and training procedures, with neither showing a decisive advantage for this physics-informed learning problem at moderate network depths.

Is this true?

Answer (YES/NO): YES